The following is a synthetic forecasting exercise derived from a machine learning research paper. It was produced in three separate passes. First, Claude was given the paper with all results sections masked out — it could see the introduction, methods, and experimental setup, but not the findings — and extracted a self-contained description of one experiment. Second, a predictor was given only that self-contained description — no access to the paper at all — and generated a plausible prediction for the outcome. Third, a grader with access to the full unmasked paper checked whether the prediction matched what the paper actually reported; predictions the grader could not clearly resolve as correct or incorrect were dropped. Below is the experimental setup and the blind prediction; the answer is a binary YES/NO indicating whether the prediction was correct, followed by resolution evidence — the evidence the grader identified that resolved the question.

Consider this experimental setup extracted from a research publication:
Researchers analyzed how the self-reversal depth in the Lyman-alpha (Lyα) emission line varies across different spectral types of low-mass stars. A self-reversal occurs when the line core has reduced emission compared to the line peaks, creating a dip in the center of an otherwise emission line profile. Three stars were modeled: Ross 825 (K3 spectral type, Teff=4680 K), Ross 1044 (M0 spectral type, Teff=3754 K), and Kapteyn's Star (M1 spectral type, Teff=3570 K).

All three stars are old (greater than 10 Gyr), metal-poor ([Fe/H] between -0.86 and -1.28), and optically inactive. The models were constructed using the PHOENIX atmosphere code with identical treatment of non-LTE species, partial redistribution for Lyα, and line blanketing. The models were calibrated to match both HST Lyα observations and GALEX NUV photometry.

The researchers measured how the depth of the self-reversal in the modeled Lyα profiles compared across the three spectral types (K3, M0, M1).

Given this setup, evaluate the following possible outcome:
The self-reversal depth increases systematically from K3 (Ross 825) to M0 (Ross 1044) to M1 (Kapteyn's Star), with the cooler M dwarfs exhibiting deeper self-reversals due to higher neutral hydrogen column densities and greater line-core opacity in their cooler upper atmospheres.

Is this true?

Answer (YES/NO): NO